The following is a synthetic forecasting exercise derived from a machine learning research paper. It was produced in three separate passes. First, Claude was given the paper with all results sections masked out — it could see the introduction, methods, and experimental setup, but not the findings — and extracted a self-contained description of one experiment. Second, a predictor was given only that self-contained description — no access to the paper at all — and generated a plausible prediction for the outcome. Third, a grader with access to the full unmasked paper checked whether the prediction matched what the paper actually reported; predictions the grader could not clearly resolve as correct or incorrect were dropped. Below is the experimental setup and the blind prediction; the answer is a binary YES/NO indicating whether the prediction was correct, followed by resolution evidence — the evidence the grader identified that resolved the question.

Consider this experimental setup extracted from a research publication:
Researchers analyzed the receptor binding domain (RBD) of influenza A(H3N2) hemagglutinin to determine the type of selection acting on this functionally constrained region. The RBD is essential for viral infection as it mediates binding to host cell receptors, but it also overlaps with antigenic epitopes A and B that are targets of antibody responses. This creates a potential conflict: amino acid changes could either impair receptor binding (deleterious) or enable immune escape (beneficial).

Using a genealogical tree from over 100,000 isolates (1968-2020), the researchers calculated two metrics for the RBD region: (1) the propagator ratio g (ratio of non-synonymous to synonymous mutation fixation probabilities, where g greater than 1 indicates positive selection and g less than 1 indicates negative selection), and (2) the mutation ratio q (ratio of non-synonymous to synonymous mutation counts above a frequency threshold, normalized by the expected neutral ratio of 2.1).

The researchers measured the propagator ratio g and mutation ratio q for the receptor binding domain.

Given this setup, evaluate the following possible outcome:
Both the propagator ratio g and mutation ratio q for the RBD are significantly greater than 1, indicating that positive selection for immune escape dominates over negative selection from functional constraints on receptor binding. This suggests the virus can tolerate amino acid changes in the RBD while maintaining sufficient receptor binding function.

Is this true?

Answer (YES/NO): NO